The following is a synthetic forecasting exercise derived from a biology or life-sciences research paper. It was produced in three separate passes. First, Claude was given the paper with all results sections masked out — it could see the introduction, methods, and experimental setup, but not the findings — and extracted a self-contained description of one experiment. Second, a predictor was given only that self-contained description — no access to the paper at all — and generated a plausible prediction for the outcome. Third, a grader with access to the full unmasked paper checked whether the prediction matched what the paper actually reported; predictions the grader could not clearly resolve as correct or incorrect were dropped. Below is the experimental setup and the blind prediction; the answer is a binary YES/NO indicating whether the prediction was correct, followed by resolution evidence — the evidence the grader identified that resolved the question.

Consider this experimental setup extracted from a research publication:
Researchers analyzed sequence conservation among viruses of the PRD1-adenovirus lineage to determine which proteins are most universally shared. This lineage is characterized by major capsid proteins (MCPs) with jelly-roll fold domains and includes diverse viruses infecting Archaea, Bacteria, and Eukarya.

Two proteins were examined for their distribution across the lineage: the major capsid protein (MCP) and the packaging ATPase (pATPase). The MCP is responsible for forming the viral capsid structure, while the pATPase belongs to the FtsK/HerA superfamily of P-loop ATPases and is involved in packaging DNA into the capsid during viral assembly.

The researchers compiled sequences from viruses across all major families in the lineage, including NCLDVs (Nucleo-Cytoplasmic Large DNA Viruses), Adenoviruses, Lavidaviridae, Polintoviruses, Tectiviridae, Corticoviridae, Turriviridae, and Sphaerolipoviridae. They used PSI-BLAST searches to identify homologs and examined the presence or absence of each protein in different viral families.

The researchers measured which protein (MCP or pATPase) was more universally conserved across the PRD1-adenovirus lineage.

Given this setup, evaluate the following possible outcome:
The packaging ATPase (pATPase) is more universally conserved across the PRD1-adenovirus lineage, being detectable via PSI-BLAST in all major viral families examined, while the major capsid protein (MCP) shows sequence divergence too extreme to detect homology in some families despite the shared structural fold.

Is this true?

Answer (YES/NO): NO